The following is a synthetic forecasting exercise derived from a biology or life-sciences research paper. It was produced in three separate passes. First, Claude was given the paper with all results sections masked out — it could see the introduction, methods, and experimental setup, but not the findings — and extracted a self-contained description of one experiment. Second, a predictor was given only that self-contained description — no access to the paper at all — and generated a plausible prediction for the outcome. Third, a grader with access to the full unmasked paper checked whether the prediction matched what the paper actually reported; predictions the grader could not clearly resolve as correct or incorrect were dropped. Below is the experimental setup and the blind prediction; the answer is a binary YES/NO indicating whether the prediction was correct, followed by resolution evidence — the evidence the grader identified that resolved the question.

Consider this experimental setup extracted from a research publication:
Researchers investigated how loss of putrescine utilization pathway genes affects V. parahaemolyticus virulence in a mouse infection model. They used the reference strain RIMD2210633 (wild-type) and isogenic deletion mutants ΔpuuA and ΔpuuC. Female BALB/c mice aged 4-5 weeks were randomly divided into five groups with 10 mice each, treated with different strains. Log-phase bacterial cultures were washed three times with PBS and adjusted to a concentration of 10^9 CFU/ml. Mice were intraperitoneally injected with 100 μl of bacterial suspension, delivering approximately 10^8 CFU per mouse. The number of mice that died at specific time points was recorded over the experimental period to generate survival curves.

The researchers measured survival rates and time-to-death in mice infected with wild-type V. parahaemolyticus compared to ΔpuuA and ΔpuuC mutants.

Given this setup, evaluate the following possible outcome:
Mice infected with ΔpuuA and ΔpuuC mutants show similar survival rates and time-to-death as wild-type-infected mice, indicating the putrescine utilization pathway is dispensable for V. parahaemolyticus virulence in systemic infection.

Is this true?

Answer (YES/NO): NO